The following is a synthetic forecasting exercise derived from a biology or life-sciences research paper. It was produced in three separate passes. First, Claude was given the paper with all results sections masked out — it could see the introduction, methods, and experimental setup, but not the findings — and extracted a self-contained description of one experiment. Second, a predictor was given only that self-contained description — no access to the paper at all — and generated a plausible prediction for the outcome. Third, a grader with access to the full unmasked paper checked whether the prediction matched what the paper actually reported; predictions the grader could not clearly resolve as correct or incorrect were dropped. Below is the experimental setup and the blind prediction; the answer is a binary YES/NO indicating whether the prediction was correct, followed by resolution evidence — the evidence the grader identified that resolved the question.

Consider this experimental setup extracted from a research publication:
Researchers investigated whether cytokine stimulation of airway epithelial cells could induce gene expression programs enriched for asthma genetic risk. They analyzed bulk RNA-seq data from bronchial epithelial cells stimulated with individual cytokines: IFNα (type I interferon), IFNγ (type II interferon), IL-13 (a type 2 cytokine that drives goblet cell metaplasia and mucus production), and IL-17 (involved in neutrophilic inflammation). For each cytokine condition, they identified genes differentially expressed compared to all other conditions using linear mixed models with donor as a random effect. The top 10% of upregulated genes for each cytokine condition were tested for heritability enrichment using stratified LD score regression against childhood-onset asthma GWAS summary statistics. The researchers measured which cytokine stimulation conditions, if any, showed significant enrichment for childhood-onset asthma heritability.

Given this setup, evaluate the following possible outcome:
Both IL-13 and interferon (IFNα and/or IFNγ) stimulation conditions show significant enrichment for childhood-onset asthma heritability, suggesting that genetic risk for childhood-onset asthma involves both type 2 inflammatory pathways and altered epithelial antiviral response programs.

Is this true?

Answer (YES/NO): NO